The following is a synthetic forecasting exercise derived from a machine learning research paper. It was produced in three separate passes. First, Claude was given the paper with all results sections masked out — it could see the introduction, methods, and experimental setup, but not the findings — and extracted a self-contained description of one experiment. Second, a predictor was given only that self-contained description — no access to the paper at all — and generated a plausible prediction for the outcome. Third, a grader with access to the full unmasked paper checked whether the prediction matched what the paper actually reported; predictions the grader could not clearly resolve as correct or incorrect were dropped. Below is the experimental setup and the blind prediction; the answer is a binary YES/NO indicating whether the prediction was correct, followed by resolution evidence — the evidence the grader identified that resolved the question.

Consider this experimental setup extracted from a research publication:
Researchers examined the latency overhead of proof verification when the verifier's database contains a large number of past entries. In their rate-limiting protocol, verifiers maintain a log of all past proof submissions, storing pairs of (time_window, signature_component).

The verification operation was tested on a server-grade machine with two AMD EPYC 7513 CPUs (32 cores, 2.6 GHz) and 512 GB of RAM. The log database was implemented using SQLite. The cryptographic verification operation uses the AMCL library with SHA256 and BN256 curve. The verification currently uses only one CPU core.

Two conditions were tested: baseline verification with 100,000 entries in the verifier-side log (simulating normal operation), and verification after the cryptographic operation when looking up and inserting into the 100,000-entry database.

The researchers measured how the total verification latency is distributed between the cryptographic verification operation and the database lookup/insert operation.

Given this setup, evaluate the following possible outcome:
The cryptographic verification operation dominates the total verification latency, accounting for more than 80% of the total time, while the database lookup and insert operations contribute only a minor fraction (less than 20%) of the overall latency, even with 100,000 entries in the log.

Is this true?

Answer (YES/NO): YES